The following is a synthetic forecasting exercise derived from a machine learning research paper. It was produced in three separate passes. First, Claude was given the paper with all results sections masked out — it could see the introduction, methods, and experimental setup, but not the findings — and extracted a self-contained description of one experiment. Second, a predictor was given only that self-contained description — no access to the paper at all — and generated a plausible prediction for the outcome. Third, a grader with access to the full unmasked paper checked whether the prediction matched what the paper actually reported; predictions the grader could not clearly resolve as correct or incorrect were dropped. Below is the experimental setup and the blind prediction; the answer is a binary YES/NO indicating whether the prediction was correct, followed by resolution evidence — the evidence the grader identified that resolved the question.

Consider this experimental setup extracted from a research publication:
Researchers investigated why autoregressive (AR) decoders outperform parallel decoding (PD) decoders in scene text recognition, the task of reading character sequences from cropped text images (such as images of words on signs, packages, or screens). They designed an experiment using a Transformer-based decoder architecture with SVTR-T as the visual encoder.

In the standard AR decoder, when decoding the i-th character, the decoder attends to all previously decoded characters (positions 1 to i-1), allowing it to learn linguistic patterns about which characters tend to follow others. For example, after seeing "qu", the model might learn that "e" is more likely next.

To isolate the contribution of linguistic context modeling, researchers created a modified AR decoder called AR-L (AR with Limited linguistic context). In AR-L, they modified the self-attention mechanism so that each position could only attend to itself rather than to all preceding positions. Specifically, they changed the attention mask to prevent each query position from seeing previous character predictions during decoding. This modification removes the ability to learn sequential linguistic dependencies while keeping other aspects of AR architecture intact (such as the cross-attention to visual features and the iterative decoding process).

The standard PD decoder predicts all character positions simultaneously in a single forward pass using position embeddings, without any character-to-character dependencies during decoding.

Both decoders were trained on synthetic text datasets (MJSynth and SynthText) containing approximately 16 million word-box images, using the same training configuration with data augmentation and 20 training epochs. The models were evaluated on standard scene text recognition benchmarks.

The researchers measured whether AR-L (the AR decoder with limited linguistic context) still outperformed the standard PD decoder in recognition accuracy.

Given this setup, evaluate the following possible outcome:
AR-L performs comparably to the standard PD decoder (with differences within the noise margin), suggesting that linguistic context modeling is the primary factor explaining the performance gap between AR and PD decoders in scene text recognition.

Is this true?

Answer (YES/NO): NO